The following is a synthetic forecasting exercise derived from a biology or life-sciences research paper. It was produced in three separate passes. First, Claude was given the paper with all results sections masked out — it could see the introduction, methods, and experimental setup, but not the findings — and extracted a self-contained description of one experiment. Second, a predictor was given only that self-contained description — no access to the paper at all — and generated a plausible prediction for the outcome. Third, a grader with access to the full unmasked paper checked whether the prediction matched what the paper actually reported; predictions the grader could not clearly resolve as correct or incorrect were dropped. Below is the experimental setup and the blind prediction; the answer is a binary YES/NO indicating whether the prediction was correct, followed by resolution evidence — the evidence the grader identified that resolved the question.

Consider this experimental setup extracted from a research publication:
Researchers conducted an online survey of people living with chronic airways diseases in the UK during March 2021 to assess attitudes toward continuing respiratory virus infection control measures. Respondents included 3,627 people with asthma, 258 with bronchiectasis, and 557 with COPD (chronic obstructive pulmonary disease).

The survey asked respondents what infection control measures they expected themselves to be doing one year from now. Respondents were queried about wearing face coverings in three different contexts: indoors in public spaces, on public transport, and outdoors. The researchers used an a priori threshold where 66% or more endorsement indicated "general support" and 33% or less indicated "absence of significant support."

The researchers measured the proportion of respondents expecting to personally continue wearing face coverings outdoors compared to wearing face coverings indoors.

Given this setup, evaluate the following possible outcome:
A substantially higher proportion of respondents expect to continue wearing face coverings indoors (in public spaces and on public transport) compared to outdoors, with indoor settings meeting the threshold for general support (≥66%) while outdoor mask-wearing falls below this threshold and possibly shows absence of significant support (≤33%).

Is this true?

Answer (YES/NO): NO